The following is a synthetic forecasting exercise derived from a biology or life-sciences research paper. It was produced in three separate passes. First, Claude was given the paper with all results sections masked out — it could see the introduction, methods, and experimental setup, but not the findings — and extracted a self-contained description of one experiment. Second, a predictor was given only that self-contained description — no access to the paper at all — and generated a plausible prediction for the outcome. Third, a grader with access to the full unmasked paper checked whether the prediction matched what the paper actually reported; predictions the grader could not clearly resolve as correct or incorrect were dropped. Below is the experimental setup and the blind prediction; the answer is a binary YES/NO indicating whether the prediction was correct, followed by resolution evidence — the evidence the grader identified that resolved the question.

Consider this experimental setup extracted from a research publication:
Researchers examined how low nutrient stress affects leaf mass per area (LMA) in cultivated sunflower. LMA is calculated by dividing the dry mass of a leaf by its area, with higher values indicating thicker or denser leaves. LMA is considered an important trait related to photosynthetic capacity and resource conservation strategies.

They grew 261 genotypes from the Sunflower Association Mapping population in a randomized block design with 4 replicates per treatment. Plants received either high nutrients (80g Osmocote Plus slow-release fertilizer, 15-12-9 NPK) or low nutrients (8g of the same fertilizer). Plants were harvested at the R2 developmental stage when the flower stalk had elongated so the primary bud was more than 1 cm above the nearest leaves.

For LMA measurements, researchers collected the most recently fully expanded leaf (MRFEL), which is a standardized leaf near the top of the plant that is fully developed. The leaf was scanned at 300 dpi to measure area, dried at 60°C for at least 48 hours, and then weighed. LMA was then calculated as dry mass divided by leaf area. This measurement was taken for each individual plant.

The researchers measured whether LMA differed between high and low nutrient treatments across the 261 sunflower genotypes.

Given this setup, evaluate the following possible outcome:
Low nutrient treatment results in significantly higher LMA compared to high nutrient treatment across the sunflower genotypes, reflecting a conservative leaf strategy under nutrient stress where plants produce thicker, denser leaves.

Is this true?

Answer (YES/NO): YES